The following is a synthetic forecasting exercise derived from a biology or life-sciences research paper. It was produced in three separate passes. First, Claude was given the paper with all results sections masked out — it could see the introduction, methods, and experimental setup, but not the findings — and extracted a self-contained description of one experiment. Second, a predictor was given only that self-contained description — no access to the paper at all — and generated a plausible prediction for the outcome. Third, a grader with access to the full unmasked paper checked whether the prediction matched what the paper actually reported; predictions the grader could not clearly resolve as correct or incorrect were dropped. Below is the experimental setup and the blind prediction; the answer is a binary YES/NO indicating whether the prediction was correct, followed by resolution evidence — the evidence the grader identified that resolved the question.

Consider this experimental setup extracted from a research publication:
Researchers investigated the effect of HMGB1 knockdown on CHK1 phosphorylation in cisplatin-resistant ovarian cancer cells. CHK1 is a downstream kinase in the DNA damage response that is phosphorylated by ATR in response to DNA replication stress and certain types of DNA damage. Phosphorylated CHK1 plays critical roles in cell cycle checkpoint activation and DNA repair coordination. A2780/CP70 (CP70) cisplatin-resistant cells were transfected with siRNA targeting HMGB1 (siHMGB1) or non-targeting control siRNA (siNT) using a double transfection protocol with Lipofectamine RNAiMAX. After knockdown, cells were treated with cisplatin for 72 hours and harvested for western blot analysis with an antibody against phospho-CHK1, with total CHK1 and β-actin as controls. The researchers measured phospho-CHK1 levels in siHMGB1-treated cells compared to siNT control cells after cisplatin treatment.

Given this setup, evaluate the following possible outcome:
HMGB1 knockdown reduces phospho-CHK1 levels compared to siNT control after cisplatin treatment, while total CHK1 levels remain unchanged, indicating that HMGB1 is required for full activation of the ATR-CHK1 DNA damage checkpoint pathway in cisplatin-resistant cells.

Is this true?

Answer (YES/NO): NO